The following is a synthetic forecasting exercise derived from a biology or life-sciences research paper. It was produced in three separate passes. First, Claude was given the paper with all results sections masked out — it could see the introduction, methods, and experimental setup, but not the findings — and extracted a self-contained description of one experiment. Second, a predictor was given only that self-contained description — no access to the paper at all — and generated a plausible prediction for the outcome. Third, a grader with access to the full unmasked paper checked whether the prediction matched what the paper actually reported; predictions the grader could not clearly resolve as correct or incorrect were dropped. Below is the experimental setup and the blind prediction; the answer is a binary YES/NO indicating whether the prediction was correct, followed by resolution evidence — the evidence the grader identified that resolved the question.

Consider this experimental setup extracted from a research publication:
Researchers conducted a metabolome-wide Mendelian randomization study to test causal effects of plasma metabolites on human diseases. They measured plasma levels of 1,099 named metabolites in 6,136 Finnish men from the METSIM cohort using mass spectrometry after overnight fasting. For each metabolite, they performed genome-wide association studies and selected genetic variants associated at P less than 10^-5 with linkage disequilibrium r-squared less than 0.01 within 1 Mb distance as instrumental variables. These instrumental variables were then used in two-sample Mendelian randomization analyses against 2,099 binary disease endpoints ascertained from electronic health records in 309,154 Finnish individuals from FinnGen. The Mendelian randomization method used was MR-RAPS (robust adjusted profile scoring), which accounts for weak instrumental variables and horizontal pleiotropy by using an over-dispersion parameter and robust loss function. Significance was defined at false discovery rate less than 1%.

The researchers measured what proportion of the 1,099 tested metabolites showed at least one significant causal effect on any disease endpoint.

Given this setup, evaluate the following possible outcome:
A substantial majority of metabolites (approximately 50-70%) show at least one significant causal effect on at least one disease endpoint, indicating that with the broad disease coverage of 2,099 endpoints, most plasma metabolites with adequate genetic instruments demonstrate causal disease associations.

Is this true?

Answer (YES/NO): NO